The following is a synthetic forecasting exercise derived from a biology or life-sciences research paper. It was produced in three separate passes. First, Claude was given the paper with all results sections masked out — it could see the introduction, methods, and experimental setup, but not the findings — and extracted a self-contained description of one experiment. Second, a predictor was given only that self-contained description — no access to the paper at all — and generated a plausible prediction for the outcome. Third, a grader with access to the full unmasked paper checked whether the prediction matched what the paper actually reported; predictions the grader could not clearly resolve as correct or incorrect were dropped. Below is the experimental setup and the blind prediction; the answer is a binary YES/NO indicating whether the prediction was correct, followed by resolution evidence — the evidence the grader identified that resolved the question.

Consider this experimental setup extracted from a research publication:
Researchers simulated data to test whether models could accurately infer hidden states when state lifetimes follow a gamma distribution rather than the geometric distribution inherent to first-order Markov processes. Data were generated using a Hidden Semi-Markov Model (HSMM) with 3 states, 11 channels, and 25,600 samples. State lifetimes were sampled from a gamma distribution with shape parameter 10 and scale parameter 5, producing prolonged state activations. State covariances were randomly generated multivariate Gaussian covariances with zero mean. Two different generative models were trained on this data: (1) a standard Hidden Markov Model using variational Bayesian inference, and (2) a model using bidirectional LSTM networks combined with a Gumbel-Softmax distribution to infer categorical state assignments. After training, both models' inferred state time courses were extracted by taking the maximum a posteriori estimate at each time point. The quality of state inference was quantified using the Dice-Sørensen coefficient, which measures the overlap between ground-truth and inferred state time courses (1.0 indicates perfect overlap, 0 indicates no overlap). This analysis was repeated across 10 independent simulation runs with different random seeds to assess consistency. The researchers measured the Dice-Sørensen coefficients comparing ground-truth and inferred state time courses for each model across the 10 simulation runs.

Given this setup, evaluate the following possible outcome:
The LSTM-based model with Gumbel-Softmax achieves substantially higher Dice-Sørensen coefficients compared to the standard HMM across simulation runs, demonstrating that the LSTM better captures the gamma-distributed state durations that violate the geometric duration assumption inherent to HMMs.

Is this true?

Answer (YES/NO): NO